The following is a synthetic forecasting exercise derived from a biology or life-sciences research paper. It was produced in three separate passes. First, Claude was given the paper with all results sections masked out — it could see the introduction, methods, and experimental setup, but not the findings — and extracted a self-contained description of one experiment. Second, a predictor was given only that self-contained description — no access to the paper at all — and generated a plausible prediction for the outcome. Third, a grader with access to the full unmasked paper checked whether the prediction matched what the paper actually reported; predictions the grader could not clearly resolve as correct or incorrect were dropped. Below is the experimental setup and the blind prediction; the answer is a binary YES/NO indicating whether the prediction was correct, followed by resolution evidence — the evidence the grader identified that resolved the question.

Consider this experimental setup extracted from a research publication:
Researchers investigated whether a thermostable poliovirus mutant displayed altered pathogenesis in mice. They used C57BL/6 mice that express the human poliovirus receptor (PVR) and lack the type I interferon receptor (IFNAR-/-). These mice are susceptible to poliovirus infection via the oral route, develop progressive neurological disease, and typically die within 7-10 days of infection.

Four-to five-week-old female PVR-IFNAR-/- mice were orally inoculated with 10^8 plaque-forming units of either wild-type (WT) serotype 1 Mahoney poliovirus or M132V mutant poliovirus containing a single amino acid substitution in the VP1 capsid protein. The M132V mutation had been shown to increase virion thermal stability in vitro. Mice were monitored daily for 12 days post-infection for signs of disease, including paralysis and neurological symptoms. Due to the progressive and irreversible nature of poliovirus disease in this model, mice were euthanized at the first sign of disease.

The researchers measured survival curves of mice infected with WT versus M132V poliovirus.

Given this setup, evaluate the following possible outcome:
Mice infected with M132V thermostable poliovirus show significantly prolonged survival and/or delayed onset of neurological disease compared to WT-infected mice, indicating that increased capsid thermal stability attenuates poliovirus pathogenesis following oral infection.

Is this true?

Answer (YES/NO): NO